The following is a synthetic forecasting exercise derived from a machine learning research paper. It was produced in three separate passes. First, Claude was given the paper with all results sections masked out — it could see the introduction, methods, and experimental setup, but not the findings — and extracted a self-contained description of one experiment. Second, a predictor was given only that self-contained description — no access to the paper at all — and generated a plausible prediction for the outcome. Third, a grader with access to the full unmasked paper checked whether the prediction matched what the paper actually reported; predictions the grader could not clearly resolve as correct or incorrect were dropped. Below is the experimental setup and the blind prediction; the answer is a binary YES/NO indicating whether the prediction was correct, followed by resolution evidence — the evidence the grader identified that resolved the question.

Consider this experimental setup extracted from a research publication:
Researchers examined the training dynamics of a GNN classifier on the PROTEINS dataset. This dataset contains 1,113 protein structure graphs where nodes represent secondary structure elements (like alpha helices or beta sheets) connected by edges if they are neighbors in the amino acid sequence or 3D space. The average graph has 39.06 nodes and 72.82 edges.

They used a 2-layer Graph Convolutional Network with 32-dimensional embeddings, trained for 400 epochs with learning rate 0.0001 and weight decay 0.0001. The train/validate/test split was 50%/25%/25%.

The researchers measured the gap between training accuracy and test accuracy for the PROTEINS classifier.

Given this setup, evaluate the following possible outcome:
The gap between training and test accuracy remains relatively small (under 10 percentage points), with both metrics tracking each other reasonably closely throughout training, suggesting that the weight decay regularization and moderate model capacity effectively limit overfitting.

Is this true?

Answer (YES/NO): NO